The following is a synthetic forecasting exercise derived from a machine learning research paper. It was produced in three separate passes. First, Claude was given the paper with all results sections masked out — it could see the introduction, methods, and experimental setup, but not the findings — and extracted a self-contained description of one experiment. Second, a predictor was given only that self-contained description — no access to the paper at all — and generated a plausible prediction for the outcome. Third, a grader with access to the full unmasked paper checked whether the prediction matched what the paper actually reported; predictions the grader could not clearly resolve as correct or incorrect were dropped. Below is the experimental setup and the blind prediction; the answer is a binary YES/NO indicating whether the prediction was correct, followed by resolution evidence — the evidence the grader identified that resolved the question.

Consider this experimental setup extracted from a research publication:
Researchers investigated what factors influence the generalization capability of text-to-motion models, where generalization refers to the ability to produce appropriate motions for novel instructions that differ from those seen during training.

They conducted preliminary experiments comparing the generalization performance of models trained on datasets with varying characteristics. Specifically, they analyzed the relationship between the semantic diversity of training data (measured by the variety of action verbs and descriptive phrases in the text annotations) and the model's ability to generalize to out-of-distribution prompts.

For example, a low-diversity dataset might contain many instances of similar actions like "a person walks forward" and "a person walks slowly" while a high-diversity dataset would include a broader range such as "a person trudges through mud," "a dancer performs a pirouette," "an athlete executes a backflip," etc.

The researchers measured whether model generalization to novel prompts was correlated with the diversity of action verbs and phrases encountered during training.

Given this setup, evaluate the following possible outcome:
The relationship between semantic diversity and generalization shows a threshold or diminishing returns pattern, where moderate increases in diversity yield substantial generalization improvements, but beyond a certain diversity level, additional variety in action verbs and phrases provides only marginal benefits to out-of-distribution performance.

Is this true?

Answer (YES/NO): NO